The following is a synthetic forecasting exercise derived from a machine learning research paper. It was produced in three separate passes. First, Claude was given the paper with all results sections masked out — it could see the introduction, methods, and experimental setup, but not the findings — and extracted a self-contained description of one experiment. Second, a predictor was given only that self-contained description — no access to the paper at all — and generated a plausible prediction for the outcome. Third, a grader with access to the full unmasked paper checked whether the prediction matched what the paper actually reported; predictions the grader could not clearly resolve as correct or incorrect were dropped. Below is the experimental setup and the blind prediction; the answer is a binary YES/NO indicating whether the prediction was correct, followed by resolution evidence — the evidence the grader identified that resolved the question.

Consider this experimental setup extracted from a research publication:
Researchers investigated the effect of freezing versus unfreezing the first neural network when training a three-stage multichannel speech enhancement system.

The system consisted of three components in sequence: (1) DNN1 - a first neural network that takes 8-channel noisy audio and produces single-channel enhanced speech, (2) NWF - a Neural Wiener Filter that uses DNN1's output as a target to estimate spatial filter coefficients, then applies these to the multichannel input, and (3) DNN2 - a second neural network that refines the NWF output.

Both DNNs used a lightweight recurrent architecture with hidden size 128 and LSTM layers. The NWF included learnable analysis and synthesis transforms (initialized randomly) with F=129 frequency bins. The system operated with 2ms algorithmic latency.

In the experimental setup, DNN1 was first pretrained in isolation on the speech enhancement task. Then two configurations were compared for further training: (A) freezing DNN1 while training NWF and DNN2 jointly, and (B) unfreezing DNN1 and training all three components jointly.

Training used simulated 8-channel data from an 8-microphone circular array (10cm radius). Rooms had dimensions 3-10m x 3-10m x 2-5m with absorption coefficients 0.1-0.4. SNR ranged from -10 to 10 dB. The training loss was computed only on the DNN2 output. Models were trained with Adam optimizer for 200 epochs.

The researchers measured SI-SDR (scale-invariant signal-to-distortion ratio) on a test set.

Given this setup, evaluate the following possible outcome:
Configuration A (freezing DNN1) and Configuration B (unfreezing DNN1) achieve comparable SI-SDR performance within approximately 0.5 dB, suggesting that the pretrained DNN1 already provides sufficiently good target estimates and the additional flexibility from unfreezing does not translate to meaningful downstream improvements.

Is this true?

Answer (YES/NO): NO